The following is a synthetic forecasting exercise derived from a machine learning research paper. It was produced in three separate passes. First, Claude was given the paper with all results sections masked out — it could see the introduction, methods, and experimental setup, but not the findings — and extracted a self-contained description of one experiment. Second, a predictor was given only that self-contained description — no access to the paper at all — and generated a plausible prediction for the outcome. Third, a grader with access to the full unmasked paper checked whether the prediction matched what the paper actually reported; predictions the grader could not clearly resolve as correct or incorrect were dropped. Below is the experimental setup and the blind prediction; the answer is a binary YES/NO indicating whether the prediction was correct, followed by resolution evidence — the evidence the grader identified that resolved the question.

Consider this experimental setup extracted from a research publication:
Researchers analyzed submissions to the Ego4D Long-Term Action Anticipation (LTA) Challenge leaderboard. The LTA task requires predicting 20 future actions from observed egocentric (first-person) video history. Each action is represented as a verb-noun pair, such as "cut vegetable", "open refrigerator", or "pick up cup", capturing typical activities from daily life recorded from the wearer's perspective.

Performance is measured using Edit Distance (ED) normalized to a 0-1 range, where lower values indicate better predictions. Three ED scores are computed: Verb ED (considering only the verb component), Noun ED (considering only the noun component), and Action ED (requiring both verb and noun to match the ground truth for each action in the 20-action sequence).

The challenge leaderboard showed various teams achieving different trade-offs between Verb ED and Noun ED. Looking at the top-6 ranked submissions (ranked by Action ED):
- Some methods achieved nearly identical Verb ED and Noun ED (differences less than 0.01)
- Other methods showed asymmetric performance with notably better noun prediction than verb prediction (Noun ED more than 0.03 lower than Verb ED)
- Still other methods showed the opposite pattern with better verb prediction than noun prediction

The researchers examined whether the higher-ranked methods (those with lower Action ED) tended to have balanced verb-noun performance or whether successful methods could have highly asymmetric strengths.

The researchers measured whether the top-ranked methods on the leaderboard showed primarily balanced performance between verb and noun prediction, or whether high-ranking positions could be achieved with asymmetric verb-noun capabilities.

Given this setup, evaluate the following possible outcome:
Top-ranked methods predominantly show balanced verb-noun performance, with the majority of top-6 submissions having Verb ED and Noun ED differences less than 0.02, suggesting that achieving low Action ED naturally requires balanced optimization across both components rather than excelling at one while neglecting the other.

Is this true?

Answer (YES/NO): NO